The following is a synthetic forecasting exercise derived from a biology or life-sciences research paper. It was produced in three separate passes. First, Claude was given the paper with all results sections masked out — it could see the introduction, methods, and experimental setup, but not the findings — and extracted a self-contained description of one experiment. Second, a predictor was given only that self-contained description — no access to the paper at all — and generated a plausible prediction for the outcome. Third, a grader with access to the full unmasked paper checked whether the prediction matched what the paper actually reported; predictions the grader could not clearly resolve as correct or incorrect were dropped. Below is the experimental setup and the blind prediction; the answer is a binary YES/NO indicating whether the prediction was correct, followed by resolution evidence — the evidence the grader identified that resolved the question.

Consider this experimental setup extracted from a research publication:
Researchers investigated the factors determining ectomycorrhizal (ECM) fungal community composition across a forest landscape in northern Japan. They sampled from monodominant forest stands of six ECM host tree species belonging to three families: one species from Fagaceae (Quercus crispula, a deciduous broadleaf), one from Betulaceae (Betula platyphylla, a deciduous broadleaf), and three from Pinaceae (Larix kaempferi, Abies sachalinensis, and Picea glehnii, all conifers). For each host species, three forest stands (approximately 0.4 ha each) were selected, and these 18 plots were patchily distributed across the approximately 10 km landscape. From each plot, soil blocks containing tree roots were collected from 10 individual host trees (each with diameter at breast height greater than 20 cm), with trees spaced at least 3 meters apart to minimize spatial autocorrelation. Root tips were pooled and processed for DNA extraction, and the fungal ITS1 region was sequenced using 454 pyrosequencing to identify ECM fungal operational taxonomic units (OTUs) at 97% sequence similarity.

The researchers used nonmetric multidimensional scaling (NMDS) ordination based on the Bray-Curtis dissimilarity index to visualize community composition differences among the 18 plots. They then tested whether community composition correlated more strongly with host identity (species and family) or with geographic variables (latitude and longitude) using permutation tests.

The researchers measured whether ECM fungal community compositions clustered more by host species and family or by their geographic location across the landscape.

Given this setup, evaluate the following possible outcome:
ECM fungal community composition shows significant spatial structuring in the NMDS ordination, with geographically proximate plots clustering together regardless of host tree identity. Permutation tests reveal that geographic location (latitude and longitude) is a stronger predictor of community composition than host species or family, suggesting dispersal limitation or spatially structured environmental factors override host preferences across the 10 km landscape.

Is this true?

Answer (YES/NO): NO